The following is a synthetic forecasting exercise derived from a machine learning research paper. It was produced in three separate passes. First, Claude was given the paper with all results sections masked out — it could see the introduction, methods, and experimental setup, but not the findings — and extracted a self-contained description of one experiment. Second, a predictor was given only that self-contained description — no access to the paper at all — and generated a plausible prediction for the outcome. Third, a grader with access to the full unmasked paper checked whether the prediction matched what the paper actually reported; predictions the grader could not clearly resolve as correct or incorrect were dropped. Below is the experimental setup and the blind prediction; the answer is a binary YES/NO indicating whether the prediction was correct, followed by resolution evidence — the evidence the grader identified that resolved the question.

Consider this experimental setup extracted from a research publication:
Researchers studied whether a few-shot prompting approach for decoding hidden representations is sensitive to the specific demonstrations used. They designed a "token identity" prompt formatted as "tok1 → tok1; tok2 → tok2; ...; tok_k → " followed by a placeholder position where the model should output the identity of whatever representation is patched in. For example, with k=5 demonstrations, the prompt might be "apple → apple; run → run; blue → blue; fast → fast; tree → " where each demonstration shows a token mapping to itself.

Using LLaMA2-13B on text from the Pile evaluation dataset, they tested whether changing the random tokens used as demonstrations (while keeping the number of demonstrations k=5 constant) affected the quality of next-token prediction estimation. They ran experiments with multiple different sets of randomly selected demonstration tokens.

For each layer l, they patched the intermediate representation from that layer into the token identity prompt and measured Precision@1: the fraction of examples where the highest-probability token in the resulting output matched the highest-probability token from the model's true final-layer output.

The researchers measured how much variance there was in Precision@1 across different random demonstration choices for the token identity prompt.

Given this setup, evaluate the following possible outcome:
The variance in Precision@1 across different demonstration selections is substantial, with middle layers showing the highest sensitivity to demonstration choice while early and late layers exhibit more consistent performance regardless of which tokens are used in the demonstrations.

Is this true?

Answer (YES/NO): NO